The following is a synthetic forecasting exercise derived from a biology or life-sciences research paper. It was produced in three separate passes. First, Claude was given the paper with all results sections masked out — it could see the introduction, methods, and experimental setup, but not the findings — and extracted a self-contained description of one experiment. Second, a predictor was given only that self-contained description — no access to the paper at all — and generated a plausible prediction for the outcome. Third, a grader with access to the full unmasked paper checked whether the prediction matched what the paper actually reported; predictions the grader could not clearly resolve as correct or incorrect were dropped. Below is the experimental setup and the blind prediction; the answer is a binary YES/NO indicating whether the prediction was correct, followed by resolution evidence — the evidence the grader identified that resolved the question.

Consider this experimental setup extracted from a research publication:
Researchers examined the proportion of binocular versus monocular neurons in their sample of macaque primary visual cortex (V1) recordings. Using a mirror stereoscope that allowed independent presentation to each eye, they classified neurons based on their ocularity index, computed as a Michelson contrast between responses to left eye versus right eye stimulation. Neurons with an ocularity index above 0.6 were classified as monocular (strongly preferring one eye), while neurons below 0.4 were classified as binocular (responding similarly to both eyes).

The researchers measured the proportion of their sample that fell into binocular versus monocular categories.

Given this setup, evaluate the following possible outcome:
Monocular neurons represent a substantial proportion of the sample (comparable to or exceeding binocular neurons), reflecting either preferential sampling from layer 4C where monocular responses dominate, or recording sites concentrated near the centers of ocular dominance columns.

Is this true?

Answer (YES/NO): NO